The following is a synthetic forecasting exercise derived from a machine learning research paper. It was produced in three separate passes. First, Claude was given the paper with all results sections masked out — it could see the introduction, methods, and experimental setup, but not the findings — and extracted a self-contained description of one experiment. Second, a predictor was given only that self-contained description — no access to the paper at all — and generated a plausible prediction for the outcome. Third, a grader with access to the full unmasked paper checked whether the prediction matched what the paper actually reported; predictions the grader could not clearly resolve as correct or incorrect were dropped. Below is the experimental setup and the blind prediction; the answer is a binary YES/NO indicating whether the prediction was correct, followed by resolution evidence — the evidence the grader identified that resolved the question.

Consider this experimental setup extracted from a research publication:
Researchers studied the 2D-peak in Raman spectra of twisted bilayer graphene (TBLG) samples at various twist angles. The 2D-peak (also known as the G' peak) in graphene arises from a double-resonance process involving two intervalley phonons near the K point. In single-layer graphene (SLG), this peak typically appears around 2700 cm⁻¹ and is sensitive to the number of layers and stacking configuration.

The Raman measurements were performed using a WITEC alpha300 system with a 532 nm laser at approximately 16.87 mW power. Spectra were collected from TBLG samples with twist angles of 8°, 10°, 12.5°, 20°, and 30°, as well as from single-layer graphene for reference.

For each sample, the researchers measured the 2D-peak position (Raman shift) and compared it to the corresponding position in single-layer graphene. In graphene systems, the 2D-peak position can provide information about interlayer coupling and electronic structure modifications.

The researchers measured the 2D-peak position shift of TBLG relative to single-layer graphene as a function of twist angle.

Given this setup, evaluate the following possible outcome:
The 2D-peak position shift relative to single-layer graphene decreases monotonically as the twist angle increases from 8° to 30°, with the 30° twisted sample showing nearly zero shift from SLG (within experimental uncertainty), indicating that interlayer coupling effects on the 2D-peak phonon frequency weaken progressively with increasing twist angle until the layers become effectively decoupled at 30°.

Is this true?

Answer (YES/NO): NO